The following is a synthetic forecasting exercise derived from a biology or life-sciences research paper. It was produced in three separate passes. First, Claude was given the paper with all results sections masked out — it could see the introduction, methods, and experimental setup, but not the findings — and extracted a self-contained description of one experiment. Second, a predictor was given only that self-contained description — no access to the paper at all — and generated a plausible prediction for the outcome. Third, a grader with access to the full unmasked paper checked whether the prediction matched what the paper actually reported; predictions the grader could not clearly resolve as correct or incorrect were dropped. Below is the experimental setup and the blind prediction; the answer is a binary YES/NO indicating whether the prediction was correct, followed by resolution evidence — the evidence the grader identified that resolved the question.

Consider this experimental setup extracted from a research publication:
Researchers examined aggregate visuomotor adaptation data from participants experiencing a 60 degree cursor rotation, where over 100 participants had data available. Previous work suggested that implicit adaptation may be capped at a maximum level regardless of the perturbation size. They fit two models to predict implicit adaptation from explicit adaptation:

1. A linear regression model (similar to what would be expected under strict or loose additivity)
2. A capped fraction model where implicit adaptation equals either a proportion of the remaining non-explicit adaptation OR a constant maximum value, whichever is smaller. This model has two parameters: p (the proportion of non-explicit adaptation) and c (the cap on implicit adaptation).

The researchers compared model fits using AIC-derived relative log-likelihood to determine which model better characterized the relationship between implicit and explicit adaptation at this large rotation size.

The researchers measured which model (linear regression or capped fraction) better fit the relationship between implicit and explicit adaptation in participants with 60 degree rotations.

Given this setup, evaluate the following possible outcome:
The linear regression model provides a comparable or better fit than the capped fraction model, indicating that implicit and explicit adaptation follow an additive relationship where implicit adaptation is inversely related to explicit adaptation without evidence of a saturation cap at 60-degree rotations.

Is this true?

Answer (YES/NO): NO